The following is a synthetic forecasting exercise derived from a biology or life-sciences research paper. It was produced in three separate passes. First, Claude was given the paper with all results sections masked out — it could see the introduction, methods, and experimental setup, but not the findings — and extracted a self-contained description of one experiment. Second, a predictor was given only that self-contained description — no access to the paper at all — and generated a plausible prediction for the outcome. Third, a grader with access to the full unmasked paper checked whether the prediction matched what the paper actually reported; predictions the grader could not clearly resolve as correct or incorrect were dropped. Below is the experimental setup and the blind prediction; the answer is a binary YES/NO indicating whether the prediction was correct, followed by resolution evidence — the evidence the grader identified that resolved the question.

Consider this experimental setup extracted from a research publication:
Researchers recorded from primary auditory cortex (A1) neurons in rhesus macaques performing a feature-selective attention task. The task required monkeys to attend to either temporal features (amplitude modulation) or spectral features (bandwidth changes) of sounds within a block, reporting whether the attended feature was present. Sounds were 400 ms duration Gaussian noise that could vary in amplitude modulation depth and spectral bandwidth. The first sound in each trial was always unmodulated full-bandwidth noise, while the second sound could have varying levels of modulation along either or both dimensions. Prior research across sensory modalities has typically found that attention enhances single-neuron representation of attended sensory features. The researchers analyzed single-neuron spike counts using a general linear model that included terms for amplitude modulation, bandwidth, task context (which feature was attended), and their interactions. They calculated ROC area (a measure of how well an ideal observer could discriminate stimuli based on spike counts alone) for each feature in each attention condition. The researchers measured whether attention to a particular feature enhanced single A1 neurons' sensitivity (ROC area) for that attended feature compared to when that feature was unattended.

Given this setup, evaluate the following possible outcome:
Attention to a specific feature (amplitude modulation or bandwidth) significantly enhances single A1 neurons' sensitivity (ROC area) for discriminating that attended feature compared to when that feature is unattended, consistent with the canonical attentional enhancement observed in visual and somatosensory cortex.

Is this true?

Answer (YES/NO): NO